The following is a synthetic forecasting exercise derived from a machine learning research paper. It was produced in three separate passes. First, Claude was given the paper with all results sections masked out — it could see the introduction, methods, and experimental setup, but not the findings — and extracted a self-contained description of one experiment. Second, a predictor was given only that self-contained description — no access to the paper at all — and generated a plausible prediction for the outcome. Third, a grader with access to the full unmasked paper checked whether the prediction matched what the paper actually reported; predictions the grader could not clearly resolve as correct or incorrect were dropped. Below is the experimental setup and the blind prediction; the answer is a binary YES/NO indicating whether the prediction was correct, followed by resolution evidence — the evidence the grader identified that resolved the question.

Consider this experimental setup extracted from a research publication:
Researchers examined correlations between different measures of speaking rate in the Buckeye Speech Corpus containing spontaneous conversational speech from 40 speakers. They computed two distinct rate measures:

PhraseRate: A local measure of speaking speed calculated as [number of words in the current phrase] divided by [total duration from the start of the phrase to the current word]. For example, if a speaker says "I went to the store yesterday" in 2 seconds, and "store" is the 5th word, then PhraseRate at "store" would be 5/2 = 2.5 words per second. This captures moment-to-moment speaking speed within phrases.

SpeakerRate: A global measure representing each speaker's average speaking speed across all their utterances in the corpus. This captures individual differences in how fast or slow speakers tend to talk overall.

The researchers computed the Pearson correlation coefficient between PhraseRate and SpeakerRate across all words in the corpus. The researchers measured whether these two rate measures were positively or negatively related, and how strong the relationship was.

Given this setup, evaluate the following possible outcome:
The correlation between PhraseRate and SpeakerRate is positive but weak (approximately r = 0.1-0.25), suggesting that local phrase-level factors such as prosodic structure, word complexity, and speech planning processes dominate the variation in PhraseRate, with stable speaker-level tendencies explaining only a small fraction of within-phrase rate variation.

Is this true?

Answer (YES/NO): NO